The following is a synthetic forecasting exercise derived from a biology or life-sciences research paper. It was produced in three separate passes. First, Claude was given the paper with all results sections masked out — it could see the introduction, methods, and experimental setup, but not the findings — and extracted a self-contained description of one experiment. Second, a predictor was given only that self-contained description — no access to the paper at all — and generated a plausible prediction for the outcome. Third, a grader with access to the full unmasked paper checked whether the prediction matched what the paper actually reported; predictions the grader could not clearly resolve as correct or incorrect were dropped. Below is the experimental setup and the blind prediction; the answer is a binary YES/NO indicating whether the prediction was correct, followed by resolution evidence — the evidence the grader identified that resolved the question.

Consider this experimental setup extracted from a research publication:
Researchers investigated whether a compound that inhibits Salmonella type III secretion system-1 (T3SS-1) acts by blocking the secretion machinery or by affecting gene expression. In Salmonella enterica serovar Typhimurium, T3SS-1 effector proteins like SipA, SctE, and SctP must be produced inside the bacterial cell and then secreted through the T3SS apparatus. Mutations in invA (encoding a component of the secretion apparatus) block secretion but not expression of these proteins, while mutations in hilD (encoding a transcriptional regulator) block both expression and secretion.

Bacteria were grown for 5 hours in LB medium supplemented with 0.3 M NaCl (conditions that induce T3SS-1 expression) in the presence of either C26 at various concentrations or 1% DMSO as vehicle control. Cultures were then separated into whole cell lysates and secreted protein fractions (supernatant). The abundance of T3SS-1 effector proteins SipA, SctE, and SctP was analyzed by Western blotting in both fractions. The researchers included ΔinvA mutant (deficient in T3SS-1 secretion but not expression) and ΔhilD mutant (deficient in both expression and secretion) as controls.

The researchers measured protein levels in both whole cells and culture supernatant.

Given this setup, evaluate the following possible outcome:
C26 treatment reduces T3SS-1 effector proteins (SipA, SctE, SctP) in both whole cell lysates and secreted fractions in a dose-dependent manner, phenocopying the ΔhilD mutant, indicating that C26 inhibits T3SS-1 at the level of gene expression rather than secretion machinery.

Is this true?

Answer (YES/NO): YES